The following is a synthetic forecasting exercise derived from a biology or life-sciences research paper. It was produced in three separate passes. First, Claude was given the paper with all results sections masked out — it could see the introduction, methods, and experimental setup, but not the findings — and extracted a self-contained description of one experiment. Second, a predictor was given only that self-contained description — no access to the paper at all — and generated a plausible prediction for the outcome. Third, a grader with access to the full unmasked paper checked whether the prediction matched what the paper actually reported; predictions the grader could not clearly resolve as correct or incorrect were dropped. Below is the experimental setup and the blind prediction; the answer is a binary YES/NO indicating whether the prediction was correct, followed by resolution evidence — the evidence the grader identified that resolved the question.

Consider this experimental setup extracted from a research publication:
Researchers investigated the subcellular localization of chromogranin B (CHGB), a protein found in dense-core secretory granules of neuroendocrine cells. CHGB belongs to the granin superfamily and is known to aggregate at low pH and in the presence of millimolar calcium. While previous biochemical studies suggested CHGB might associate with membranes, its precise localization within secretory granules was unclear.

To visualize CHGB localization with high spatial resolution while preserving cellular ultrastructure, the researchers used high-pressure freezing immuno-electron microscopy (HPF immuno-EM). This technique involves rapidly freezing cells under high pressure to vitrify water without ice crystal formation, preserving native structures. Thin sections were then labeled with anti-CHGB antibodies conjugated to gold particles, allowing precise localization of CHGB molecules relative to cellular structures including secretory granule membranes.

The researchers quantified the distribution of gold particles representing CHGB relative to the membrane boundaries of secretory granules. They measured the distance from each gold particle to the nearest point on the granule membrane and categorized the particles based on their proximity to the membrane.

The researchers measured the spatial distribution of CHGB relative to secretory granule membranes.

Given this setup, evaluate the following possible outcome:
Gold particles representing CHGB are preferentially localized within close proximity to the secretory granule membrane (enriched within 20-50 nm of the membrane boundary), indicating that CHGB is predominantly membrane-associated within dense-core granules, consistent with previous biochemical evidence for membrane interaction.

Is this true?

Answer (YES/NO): YES